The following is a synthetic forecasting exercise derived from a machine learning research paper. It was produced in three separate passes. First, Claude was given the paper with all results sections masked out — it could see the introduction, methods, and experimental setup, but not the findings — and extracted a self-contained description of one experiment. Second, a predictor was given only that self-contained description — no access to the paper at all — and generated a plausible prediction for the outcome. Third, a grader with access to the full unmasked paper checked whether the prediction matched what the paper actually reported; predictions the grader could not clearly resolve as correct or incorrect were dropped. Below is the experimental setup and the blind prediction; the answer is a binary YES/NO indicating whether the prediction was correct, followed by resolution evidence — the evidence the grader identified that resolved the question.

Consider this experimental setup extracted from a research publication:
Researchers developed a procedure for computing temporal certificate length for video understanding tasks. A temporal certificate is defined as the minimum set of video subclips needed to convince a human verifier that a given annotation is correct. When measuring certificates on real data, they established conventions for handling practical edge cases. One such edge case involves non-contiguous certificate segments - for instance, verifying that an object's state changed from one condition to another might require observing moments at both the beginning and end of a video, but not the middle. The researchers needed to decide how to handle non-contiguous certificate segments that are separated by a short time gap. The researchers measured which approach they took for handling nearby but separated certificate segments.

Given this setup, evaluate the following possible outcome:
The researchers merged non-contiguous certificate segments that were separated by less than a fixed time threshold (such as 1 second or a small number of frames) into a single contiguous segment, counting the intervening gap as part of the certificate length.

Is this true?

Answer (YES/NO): YES